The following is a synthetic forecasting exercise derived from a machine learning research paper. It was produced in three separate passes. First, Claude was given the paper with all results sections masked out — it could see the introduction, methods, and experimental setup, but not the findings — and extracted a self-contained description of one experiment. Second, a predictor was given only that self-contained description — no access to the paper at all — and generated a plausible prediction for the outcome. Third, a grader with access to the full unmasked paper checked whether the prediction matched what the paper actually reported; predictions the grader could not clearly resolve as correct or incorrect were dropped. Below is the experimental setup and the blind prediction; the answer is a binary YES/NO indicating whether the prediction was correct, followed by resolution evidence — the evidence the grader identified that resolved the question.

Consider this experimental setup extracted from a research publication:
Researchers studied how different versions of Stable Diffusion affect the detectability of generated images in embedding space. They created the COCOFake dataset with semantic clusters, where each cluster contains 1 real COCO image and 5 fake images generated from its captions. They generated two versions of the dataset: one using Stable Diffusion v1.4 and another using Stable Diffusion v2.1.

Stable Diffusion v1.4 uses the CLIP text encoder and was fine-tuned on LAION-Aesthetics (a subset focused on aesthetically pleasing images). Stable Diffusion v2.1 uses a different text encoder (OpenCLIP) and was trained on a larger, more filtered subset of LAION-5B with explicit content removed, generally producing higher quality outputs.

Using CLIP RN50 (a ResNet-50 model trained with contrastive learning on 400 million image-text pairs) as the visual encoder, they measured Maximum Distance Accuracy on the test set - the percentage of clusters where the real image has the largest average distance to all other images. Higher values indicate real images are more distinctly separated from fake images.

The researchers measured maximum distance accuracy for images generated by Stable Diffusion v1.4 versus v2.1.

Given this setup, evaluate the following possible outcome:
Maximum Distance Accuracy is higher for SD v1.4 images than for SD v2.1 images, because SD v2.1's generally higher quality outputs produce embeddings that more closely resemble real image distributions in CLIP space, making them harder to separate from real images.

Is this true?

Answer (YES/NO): NO